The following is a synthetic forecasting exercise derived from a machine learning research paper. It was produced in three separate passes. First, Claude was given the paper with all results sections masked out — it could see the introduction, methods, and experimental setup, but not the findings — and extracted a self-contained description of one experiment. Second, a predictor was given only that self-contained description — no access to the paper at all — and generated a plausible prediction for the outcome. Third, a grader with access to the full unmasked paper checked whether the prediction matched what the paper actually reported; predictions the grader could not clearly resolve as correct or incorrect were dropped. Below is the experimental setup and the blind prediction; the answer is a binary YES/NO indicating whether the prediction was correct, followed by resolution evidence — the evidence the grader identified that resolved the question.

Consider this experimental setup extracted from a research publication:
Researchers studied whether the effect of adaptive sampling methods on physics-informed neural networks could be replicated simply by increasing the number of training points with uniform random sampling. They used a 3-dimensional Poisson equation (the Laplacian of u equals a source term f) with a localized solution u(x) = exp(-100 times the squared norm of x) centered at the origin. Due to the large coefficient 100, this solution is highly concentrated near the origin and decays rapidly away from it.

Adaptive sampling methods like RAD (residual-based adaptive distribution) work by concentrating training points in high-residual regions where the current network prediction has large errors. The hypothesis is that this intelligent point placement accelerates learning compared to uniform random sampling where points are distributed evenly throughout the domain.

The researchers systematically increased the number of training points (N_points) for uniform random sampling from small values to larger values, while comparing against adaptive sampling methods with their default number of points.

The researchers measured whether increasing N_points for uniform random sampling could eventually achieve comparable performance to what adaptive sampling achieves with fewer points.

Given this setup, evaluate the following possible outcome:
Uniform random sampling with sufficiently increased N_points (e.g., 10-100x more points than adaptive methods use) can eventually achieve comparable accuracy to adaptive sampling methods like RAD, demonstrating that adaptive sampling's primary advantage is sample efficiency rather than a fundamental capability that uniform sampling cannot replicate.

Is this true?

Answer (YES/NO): YES